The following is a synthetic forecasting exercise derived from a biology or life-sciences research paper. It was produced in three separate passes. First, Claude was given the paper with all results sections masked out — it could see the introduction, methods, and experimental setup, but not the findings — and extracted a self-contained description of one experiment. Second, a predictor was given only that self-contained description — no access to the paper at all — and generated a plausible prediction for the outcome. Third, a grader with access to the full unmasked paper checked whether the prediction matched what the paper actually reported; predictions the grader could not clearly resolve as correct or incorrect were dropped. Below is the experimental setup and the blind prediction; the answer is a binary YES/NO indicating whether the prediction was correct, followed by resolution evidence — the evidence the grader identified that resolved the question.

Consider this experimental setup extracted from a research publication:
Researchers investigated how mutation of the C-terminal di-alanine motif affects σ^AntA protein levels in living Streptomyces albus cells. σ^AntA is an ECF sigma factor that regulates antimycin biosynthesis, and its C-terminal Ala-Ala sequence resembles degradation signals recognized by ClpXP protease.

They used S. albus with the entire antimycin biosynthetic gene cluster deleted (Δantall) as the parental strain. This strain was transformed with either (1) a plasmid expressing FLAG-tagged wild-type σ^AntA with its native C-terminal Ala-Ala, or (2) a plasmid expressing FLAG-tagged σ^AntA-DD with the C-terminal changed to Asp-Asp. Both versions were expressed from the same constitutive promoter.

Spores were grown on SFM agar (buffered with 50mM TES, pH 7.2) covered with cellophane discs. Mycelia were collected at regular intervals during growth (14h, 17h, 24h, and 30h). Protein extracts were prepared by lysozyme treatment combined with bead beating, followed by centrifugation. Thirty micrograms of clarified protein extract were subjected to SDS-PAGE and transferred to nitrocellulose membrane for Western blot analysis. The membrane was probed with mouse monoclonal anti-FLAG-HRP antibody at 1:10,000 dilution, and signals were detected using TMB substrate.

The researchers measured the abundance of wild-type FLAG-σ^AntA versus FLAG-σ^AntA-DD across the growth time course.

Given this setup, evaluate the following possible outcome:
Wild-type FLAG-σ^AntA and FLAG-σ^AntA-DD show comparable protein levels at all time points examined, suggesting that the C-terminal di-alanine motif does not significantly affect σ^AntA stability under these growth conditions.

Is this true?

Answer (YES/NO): NO